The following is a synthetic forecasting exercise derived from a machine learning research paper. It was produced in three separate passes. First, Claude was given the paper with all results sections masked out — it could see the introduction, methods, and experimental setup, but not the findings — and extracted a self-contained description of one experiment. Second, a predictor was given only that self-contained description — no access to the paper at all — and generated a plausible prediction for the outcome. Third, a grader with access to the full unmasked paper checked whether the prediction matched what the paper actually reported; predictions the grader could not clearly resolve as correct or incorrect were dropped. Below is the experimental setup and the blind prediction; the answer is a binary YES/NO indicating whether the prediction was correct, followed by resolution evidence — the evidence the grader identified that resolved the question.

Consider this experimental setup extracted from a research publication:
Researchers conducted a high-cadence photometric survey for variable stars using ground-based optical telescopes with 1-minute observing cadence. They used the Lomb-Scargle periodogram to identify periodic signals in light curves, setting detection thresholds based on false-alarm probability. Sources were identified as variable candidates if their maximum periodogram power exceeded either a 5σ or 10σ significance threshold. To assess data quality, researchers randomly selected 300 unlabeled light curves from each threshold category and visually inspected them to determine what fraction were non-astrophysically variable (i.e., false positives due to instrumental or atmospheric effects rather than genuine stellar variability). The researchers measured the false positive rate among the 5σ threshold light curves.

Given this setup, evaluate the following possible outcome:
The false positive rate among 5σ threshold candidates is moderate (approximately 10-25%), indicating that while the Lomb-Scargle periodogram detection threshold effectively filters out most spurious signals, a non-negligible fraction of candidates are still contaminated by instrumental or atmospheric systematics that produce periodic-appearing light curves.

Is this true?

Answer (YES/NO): NO